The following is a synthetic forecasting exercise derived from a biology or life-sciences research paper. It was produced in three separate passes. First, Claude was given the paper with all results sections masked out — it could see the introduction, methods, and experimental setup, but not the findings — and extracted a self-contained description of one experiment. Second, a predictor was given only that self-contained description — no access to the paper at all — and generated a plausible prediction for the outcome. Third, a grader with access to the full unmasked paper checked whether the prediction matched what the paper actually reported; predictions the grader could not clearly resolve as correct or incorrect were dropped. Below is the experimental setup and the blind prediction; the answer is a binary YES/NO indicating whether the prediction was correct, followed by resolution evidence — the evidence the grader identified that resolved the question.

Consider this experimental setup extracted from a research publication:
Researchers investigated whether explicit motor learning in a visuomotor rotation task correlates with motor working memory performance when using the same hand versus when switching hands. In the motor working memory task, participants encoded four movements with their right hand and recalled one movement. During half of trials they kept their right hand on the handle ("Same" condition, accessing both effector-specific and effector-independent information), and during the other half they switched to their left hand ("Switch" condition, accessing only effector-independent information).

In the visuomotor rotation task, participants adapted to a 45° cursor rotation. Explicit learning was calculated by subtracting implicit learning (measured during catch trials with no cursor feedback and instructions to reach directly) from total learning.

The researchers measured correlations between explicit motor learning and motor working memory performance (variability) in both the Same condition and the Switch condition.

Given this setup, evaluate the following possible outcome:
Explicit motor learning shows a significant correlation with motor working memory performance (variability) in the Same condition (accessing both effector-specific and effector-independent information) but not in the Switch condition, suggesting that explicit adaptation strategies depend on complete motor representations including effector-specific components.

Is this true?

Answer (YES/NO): NO